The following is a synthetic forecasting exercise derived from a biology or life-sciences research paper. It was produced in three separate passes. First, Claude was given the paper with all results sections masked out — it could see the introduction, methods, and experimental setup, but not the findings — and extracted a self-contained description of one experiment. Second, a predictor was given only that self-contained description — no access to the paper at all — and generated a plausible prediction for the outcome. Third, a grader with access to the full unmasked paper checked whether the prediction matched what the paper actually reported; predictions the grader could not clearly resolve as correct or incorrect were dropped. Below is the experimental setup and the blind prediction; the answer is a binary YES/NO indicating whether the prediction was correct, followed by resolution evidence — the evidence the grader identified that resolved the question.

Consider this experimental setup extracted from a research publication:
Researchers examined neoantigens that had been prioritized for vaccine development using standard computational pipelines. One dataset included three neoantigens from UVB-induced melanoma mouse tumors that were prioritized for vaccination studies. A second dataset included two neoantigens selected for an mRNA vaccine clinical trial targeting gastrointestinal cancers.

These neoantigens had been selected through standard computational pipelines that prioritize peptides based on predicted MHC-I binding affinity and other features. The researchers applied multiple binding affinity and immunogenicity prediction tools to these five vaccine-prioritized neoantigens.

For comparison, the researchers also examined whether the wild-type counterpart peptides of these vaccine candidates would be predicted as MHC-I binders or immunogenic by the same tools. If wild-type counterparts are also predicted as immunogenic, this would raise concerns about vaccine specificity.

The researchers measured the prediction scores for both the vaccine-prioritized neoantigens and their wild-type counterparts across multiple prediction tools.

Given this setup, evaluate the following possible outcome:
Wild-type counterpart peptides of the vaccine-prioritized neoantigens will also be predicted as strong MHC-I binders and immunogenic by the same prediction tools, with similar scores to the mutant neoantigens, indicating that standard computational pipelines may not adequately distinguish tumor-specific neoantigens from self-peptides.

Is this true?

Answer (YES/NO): NO